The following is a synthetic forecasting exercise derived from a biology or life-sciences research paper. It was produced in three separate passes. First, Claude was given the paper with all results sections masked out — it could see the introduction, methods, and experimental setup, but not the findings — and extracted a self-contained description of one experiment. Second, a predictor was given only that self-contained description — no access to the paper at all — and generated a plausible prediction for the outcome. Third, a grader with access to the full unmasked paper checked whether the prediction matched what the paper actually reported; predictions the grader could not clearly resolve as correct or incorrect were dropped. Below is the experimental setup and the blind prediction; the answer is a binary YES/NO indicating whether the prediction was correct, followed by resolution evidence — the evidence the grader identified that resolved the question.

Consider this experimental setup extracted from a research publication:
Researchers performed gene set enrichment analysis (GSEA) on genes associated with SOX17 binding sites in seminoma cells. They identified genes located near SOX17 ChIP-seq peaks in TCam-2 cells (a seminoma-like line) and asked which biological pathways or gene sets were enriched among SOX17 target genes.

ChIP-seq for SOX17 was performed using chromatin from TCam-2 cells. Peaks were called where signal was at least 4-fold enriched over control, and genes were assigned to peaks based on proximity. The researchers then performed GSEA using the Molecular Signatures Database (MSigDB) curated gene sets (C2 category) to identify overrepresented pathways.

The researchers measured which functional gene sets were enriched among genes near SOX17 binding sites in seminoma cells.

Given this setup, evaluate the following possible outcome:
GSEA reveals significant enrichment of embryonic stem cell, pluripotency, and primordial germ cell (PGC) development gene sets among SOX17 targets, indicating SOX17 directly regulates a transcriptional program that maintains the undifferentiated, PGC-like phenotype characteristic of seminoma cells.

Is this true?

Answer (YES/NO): NO